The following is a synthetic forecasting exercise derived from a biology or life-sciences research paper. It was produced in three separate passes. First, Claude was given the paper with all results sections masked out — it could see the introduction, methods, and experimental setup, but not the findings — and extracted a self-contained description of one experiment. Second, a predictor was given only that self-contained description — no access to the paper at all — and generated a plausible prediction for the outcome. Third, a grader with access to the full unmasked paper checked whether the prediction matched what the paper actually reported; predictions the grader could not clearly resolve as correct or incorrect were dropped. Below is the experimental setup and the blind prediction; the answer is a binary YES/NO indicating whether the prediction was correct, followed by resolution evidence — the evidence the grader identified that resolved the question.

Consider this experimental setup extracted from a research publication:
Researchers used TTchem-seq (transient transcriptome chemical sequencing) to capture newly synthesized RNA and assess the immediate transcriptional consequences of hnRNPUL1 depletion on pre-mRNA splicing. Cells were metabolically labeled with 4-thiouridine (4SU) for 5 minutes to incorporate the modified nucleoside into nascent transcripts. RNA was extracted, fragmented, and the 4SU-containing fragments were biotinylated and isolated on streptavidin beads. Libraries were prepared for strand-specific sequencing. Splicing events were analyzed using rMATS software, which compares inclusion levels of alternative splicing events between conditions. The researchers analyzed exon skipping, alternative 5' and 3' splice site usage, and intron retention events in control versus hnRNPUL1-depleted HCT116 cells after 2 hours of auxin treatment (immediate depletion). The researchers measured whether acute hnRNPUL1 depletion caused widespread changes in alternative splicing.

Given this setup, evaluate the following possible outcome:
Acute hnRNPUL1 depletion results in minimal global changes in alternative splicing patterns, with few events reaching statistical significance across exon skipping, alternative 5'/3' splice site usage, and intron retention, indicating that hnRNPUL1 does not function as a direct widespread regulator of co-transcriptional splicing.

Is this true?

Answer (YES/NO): NO